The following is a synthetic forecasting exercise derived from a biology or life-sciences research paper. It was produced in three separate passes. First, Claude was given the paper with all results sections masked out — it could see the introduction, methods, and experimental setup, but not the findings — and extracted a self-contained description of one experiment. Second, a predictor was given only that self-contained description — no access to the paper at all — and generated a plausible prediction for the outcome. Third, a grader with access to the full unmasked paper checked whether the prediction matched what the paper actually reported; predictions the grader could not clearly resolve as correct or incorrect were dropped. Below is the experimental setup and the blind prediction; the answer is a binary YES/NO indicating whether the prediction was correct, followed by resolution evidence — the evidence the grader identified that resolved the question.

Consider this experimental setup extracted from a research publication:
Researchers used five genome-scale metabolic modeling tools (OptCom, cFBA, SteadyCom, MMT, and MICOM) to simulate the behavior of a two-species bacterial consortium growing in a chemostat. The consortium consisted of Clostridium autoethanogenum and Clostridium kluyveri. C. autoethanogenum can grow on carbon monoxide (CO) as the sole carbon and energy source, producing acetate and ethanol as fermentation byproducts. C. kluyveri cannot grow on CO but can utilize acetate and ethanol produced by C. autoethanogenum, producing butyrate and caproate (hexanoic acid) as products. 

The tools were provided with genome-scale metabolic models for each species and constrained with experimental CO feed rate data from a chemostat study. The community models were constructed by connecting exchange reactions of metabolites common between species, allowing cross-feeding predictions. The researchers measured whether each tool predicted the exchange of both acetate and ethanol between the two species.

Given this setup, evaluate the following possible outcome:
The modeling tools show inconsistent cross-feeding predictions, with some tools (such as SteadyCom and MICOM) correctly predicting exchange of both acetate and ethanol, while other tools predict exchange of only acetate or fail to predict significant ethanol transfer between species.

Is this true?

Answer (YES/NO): NO